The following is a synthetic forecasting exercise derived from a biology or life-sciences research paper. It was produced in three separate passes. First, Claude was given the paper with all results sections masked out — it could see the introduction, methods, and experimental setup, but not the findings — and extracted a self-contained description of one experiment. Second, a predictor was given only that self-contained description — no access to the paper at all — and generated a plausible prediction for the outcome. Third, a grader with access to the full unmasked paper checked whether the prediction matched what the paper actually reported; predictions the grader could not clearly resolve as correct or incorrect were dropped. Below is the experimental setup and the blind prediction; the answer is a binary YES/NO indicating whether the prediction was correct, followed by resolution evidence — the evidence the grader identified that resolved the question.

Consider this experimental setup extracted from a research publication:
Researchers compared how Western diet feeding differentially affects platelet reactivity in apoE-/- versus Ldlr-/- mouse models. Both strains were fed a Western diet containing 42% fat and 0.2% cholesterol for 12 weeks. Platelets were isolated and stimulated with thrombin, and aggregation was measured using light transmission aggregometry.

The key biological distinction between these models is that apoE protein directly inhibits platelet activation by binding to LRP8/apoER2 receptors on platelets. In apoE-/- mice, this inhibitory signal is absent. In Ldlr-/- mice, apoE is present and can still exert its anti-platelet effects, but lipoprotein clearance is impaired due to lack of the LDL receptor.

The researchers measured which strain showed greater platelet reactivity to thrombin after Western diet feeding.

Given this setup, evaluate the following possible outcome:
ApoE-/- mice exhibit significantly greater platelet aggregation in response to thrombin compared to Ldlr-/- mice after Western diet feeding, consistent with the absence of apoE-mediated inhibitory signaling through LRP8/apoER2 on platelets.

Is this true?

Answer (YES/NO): YES